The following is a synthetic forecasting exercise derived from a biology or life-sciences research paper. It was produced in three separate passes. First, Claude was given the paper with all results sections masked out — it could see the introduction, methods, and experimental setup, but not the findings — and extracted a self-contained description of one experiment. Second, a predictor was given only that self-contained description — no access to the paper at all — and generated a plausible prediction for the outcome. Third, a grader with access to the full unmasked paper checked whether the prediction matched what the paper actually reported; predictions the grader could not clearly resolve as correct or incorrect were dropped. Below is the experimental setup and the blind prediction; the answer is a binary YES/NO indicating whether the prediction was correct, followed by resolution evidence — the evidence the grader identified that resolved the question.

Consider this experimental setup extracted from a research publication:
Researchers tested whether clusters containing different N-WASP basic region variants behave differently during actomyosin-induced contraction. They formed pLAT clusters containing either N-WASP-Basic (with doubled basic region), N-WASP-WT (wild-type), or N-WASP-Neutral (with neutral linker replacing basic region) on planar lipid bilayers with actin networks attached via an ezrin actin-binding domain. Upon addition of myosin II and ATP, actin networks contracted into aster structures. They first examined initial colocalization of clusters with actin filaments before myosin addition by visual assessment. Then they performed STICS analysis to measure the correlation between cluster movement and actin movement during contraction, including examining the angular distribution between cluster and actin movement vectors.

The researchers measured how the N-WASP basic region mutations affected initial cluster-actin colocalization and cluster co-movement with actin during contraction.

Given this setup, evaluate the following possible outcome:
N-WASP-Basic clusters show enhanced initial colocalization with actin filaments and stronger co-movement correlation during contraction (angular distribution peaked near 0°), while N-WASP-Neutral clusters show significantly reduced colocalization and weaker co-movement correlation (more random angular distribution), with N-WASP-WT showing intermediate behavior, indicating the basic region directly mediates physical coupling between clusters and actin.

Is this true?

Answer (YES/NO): NO